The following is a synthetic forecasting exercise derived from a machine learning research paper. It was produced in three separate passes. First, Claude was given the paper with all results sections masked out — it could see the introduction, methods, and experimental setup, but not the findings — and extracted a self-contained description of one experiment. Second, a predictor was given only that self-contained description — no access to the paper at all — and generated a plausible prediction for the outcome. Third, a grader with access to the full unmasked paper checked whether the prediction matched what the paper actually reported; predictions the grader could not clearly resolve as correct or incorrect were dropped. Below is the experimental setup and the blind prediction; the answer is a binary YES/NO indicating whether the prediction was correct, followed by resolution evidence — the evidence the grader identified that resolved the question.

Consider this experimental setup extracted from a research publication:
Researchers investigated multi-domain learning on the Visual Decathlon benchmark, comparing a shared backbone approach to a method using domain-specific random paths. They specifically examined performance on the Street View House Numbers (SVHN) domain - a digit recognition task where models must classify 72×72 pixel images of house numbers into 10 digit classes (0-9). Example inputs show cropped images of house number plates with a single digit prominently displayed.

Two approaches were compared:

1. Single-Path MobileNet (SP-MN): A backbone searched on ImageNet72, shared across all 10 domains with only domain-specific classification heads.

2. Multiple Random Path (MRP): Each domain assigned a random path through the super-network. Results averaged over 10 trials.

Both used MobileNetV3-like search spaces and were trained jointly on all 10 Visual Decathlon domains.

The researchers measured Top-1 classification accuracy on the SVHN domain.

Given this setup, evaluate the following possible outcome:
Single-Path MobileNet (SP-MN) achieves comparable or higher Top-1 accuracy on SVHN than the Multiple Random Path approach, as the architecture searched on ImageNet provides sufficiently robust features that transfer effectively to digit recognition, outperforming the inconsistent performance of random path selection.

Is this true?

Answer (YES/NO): NO